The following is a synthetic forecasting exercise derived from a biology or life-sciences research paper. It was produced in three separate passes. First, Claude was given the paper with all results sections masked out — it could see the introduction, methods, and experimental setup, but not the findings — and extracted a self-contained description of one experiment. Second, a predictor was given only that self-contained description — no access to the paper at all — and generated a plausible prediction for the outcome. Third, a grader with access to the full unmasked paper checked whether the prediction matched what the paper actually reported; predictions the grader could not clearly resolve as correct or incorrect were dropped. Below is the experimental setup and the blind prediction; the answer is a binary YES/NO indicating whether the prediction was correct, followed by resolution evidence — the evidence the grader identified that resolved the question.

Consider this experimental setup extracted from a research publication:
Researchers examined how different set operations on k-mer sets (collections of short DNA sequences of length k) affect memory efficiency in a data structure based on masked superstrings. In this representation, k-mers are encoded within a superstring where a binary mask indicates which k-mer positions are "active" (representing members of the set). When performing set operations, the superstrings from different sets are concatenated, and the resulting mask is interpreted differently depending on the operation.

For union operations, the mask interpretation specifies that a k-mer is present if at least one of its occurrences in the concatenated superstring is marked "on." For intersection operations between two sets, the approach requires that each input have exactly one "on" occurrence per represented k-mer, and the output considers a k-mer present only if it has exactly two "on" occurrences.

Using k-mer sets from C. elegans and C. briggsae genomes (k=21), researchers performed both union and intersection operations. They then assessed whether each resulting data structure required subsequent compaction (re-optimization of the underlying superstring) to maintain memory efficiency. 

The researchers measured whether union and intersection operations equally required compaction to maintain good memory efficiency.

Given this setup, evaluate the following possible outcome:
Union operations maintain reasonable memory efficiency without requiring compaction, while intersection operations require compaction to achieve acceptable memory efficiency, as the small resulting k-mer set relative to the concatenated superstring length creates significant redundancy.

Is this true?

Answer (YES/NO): YES